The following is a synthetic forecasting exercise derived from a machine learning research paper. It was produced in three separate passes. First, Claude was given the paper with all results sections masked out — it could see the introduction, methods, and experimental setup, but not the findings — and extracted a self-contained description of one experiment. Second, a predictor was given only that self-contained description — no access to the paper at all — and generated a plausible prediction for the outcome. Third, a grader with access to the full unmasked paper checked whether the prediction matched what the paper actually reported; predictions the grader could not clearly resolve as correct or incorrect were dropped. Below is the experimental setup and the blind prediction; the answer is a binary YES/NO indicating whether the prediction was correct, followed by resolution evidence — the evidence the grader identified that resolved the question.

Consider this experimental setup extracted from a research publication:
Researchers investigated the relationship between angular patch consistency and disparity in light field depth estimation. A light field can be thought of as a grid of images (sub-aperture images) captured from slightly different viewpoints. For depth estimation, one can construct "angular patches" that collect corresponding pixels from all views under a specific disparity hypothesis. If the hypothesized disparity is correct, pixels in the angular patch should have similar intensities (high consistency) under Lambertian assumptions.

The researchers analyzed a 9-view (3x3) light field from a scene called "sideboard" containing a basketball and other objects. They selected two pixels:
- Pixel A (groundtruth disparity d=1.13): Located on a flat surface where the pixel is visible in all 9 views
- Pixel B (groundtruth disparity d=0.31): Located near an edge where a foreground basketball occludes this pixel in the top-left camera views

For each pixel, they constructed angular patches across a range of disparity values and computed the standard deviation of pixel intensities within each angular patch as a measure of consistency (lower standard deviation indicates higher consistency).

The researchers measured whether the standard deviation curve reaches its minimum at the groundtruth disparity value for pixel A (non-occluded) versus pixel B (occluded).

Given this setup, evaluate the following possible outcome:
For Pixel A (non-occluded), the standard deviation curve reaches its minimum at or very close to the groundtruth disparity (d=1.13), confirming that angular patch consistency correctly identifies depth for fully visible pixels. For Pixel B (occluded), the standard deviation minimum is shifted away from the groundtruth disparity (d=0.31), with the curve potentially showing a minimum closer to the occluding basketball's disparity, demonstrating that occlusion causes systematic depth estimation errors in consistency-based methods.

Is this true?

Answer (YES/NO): YES